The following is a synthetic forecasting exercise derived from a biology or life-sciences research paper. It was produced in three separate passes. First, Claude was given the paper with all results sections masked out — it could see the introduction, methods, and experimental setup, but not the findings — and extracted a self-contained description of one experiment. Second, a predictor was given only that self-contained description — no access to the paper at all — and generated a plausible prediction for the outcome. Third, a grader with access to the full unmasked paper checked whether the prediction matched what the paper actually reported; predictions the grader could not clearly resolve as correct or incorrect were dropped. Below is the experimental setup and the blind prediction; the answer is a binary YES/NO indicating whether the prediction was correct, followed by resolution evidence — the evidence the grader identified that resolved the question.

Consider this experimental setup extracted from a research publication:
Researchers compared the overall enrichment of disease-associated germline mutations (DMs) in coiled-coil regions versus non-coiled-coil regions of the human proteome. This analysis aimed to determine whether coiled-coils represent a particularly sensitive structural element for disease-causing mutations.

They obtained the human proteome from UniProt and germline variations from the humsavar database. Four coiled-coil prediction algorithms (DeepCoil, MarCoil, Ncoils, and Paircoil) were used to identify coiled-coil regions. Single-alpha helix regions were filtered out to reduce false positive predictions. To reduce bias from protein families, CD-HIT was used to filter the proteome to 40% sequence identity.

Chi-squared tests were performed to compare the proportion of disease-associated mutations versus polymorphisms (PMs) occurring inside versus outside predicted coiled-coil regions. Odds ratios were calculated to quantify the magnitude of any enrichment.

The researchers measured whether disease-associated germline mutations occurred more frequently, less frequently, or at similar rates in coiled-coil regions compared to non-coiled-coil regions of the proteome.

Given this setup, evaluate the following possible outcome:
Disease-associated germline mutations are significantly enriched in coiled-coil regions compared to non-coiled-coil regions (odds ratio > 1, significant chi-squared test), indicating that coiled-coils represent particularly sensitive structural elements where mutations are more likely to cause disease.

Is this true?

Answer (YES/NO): NO